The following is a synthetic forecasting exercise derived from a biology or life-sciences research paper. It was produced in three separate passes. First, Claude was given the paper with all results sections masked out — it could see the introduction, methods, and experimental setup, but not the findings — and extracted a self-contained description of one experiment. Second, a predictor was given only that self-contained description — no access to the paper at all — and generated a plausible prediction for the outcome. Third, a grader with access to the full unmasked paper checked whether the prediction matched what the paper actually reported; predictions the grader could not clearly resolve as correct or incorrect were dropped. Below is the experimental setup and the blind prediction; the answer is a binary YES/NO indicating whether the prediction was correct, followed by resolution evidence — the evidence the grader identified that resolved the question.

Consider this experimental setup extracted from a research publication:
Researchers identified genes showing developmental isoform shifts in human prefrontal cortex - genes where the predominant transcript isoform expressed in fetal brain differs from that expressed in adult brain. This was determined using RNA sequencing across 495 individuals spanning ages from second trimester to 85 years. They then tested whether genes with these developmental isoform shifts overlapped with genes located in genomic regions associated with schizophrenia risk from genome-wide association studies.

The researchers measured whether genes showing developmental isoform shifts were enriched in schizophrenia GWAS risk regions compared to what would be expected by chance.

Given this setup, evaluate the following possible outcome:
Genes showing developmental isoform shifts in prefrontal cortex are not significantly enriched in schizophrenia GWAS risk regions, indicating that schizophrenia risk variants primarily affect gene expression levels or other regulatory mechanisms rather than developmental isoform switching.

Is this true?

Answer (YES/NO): NO